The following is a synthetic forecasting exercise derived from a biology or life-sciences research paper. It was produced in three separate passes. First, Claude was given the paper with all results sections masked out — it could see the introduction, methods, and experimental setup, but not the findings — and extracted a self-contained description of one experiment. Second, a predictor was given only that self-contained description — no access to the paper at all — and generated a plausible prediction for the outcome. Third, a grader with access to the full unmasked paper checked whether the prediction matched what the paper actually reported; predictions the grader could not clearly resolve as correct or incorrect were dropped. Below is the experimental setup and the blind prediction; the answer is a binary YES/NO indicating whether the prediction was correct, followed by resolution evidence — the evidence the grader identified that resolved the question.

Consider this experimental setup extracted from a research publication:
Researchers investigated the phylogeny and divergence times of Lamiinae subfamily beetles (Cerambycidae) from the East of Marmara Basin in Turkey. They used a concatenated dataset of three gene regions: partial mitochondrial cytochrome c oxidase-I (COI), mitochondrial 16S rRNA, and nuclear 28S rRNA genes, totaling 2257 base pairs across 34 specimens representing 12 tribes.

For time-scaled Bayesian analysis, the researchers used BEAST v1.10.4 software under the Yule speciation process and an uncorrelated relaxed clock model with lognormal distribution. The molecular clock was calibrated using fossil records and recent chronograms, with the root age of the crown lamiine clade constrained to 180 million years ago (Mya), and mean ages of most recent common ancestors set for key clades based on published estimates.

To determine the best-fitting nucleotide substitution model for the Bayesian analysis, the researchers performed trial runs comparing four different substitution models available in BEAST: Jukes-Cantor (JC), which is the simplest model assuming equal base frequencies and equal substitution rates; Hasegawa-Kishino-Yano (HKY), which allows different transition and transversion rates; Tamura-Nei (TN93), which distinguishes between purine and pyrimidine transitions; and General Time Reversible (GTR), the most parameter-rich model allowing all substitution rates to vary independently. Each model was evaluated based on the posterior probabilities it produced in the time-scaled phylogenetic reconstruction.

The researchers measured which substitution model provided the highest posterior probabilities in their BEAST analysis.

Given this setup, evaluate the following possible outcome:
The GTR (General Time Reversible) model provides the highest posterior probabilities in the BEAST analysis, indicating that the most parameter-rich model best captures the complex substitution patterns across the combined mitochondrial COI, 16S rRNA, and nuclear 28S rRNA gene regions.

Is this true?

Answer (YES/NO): NO